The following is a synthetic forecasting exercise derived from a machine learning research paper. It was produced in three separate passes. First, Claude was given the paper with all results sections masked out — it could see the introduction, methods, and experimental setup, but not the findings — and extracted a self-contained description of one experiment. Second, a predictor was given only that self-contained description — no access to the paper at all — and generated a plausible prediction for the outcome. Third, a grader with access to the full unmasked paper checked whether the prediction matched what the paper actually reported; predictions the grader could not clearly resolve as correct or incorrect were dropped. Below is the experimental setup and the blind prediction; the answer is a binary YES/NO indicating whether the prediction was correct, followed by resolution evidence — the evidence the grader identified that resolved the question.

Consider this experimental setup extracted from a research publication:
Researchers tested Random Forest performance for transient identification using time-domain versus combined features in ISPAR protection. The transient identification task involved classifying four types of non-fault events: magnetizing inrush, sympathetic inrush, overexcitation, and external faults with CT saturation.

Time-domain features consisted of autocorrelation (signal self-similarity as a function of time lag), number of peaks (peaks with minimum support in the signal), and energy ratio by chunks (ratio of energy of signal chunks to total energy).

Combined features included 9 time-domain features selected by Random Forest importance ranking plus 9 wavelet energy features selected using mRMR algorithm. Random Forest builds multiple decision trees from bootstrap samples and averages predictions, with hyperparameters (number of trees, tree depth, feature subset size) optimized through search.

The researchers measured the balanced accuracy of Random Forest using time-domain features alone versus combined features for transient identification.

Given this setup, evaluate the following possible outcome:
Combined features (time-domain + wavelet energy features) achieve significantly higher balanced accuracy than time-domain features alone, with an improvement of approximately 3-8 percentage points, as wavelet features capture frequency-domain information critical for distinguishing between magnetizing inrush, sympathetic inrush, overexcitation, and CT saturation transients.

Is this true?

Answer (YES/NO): NO